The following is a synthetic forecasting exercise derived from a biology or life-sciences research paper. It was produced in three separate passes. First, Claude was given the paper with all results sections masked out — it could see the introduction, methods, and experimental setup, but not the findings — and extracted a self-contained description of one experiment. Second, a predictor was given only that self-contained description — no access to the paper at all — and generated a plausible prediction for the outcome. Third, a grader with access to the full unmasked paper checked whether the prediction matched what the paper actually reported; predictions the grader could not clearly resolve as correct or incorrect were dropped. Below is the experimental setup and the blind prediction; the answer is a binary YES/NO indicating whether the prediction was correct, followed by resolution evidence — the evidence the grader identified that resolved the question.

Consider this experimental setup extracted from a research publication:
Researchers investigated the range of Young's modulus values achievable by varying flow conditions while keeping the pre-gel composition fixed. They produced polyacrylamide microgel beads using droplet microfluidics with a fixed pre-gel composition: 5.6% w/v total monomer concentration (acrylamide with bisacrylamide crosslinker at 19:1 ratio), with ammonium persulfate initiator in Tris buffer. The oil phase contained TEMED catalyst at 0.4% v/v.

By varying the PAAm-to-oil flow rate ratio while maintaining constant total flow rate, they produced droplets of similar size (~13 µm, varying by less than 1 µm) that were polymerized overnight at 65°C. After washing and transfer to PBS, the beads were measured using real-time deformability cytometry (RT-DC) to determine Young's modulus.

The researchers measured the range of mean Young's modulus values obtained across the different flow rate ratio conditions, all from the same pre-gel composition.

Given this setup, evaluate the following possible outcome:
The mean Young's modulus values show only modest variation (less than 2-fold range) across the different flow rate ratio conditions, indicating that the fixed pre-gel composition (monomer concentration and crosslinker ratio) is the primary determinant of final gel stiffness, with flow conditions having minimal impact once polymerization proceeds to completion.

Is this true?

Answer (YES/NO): NO